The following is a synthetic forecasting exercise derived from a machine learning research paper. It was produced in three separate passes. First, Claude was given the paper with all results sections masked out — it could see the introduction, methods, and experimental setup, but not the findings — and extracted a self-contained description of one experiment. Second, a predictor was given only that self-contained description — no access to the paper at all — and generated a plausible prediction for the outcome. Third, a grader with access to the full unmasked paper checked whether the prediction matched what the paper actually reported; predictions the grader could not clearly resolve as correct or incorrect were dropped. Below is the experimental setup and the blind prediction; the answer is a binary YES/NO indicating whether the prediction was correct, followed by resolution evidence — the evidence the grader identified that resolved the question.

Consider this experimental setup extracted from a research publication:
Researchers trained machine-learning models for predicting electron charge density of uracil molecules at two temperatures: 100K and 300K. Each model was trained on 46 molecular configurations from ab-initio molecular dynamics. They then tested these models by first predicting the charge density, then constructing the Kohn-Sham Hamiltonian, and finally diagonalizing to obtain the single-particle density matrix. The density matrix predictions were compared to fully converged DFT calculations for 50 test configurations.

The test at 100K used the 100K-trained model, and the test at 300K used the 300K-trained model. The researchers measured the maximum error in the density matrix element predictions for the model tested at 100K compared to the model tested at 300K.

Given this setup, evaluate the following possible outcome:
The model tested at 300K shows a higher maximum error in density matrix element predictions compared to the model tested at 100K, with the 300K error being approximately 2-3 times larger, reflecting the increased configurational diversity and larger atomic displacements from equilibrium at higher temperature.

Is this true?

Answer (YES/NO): NO